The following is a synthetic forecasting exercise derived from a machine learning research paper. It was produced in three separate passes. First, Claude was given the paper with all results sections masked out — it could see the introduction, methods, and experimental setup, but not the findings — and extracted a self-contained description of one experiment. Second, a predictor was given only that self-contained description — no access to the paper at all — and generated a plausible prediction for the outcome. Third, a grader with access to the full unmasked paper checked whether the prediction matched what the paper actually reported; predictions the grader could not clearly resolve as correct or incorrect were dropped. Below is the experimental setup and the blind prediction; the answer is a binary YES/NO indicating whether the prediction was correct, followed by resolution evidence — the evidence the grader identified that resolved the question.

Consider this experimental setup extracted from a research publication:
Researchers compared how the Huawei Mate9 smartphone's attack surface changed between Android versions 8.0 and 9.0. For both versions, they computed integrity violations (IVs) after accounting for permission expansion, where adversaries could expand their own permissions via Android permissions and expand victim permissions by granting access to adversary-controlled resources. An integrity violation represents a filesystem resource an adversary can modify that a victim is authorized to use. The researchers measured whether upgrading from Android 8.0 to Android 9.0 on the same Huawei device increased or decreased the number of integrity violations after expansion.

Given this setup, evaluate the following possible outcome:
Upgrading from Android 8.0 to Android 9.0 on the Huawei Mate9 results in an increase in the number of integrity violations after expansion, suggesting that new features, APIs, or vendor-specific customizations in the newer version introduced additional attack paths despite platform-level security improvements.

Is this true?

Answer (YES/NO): NO